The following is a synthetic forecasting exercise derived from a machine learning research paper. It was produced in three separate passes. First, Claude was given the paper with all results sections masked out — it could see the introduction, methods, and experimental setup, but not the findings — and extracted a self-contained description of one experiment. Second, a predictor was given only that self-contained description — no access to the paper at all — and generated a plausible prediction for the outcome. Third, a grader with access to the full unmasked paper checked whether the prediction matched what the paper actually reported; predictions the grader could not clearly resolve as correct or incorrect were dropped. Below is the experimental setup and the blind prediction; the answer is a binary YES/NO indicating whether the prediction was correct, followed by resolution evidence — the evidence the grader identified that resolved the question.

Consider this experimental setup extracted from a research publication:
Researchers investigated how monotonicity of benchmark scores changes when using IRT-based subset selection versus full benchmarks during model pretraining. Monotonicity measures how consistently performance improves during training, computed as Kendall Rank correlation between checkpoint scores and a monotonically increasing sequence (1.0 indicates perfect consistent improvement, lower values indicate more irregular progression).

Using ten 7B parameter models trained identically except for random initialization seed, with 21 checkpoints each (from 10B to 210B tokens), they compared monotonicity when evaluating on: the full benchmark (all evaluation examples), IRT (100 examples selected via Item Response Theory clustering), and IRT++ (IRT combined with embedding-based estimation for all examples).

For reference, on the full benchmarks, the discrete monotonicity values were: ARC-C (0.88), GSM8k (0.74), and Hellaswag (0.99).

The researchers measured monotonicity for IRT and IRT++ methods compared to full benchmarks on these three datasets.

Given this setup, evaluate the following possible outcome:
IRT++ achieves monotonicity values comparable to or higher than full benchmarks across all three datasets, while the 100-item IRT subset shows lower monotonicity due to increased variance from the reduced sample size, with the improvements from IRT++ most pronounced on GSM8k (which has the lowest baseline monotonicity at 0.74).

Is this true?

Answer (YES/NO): NO